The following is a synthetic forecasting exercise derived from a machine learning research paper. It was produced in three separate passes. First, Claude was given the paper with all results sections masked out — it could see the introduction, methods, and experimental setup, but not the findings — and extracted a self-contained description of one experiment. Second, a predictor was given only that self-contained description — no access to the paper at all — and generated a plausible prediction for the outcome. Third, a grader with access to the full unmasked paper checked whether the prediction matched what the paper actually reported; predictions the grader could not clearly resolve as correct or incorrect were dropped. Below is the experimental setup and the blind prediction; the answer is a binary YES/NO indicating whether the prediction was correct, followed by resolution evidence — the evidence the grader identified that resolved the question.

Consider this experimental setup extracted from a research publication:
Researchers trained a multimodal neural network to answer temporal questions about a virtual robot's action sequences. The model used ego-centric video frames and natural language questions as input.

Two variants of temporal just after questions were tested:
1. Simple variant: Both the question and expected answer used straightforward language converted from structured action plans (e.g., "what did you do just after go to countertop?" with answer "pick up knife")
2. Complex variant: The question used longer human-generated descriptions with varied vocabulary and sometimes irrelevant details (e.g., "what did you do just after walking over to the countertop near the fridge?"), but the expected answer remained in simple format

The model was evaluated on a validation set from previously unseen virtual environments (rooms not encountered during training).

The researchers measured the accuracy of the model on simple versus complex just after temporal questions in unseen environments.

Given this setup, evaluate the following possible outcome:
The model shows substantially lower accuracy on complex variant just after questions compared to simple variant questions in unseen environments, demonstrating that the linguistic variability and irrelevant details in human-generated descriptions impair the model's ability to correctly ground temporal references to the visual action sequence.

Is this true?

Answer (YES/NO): YES